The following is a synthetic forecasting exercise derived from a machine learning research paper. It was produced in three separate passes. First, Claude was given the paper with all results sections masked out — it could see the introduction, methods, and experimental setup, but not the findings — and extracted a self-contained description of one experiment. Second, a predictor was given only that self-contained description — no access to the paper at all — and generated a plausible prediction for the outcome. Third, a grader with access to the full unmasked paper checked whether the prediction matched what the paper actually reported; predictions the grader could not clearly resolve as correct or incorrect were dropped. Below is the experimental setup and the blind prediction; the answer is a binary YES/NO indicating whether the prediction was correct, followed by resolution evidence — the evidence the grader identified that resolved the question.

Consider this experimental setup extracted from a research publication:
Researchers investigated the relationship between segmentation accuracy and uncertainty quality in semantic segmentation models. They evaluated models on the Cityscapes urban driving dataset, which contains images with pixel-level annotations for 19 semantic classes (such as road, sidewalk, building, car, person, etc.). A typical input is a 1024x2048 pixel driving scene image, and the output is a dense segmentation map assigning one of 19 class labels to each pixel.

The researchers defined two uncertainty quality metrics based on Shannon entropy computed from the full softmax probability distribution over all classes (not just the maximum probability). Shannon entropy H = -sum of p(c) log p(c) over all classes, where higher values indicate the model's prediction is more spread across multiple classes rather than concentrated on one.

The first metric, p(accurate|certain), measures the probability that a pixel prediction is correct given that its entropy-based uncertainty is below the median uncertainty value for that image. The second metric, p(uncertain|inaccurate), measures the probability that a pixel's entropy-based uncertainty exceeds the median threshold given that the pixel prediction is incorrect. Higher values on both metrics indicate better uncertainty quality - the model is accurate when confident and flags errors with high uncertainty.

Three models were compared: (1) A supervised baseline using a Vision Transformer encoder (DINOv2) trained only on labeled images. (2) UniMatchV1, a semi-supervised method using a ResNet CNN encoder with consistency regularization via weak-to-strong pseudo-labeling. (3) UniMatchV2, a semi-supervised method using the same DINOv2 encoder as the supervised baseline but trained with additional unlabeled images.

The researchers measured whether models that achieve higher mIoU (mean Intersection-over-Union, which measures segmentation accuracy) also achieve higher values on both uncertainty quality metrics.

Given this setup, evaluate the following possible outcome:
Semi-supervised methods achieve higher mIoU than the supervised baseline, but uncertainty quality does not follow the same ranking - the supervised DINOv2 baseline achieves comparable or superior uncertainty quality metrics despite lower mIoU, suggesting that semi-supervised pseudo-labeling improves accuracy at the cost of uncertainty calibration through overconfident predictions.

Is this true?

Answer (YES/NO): YES